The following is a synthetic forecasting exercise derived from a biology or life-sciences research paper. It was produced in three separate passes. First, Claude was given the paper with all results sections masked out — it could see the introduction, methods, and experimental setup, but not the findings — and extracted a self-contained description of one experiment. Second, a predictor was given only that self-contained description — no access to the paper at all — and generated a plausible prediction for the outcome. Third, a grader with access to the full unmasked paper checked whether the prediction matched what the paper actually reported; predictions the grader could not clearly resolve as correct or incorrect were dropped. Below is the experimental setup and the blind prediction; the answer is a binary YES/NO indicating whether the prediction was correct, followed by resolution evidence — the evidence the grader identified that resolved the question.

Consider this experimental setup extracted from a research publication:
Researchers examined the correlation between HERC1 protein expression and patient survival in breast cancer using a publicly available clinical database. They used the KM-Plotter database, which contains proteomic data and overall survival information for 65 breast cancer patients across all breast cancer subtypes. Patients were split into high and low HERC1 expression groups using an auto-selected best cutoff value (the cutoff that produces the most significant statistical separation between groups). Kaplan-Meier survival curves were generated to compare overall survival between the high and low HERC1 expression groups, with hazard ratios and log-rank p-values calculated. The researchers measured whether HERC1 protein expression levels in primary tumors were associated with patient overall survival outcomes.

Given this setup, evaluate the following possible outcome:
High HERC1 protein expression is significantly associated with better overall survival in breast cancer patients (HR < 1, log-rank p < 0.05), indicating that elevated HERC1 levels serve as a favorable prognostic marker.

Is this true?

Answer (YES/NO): NO